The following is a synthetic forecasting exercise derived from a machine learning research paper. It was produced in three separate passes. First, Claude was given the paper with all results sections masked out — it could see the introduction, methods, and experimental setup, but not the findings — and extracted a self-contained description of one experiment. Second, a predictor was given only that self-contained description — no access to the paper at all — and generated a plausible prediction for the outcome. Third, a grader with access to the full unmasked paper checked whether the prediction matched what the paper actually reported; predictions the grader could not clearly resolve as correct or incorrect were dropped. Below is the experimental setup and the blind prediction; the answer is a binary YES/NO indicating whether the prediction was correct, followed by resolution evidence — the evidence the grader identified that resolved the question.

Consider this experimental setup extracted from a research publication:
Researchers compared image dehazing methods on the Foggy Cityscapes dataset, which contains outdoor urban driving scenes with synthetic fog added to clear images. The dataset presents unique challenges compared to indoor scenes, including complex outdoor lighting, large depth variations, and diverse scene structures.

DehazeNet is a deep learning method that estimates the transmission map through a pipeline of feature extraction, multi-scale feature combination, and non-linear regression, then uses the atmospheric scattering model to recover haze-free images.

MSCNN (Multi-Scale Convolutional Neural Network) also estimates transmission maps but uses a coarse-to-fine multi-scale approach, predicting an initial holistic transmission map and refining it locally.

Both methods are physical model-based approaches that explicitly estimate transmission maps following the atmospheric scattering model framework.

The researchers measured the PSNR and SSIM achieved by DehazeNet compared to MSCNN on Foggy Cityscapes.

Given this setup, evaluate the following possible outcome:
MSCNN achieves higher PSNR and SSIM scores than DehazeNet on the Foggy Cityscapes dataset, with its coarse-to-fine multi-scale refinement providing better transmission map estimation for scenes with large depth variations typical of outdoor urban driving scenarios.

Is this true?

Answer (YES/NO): YES